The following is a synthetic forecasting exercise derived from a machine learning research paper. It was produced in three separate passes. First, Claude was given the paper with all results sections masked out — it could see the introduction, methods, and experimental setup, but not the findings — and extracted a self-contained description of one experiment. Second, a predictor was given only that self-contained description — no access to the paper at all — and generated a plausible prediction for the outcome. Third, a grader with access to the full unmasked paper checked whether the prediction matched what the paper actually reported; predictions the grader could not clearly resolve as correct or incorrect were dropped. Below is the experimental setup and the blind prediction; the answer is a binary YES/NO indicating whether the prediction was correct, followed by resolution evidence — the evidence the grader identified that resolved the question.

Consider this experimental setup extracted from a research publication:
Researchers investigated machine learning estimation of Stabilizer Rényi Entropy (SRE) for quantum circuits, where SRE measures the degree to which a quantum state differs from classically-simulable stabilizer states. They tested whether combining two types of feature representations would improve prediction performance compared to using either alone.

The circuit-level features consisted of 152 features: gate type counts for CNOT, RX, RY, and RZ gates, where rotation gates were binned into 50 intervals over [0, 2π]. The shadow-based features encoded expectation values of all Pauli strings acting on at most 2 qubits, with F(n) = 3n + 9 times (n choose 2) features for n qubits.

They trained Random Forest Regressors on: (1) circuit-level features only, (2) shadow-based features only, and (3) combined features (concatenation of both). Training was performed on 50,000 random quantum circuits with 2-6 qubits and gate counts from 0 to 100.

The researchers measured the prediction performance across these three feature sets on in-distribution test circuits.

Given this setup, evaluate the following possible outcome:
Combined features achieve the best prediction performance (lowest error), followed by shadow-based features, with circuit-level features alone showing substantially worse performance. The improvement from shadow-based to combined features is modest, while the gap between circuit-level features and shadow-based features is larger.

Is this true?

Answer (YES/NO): NO